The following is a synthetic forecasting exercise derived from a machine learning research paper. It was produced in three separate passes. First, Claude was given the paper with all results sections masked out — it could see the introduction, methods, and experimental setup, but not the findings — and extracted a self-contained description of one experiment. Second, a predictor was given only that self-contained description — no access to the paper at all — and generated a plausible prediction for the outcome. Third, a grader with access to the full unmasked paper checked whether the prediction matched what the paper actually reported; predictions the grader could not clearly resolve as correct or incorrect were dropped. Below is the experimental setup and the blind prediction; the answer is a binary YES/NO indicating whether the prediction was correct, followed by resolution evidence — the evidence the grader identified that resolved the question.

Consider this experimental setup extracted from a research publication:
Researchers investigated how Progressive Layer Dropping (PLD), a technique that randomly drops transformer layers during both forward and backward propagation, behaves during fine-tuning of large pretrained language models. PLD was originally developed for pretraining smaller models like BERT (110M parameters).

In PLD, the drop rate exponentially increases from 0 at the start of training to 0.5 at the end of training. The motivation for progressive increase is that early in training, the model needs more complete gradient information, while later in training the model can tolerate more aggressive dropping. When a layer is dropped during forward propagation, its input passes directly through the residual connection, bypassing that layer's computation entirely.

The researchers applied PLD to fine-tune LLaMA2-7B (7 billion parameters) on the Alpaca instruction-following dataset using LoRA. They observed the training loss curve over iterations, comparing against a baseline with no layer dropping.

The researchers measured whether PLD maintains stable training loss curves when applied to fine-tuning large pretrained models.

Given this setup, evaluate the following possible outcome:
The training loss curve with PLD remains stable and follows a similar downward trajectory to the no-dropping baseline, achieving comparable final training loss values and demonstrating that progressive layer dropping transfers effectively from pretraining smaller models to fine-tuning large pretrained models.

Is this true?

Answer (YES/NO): NO